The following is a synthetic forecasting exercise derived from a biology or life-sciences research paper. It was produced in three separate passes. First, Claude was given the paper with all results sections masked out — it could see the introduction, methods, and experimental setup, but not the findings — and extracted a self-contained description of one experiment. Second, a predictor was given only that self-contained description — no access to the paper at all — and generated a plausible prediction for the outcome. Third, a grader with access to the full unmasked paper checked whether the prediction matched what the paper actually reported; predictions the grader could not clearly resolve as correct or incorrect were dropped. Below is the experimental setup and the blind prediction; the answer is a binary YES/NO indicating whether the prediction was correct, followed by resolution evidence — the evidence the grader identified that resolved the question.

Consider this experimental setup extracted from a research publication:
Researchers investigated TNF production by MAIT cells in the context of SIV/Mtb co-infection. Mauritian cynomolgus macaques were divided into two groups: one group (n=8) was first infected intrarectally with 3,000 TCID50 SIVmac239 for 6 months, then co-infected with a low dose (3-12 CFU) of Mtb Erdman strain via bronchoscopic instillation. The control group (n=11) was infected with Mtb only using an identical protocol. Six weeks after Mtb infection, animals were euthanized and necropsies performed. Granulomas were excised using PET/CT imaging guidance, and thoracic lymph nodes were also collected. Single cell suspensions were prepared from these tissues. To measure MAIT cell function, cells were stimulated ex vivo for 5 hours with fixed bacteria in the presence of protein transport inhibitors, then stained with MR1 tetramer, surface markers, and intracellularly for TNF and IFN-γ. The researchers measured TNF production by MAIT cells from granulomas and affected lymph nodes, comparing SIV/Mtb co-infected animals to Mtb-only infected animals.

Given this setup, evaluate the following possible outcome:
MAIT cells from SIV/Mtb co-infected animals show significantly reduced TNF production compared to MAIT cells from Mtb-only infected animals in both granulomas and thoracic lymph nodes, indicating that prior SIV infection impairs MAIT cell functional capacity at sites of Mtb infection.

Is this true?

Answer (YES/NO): YES